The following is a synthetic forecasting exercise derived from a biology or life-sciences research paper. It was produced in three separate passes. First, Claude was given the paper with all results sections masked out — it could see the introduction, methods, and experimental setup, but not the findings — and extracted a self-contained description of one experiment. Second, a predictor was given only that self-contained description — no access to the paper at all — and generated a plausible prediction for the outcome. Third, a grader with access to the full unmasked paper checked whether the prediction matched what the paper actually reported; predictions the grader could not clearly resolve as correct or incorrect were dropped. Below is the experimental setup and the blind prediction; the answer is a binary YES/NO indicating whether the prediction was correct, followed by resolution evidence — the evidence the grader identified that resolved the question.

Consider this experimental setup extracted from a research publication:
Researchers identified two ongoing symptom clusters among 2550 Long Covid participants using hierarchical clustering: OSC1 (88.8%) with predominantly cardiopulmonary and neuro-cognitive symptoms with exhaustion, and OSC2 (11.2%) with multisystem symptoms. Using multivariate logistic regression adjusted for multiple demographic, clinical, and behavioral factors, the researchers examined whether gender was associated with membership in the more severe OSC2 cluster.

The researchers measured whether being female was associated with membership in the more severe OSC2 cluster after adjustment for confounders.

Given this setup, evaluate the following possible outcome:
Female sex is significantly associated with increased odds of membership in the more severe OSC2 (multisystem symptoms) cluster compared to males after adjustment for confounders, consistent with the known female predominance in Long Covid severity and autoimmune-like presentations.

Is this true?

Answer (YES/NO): YES